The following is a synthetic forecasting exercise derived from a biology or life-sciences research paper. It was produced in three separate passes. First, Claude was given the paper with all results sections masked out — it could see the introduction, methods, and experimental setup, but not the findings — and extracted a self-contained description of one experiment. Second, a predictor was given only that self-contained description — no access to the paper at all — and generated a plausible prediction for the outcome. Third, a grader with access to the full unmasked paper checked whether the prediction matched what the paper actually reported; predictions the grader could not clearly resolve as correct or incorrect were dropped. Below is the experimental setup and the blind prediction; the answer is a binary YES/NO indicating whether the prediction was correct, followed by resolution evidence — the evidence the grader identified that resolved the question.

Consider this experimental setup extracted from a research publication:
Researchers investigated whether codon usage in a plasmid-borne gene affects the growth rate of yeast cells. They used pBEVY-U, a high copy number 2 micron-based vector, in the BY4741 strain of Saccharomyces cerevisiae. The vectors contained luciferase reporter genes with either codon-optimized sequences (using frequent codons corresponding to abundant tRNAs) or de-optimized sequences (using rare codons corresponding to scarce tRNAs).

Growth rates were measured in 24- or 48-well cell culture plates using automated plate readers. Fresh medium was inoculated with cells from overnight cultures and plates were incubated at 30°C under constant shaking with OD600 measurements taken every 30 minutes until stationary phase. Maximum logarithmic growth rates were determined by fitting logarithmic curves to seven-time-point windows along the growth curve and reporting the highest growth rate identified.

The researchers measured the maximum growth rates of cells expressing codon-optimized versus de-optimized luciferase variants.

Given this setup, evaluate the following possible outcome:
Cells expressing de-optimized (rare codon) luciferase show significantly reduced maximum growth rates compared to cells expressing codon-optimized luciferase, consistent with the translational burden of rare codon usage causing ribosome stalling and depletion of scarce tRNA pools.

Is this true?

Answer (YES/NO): NO